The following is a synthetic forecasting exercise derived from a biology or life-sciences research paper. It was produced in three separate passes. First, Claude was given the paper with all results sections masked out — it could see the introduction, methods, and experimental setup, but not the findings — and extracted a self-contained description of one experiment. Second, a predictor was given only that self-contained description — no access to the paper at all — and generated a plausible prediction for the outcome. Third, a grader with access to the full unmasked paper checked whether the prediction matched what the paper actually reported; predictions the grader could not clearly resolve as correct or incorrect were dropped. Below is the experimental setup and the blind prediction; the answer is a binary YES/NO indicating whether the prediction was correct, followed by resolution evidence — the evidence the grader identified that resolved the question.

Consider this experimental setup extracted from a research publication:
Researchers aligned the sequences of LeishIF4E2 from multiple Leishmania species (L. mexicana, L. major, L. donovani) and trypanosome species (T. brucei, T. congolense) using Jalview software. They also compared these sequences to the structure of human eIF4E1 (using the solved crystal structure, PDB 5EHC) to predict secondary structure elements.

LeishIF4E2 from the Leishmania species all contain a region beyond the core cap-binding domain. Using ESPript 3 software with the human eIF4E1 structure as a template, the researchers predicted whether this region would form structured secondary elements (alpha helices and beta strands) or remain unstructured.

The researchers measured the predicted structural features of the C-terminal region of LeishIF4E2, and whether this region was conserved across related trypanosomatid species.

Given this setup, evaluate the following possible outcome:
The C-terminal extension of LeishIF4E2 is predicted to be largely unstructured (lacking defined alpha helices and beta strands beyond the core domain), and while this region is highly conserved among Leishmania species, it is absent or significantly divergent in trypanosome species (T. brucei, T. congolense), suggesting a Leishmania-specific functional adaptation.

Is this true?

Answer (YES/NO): YES